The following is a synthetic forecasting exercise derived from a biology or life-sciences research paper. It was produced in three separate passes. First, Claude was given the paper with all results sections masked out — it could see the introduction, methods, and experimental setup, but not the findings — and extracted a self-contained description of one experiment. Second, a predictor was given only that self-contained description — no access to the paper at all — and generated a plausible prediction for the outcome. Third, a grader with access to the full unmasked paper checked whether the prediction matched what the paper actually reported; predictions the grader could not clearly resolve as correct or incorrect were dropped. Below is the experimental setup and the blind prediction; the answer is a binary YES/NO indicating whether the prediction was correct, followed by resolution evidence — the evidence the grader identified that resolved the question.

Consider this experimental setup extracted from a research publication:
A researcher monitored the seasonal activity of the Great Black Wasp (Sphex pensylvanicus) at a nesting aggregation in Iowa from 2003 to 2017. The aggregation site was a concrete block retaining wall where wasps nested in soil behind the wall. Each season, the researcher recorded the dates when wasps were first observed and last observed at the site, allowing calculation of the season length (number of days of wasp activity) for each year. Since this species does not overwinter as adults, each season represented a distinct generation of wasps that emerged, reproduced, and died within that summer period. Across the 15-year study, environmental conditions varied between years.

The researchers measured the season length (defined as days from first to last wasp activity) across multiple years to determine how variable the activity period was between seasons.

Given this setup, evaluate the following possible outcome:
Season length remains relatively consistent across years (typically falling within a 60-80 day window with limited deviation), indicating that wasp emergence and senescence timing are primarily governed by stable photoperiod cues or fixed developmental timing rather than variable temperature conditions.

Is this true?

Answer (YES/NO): NO